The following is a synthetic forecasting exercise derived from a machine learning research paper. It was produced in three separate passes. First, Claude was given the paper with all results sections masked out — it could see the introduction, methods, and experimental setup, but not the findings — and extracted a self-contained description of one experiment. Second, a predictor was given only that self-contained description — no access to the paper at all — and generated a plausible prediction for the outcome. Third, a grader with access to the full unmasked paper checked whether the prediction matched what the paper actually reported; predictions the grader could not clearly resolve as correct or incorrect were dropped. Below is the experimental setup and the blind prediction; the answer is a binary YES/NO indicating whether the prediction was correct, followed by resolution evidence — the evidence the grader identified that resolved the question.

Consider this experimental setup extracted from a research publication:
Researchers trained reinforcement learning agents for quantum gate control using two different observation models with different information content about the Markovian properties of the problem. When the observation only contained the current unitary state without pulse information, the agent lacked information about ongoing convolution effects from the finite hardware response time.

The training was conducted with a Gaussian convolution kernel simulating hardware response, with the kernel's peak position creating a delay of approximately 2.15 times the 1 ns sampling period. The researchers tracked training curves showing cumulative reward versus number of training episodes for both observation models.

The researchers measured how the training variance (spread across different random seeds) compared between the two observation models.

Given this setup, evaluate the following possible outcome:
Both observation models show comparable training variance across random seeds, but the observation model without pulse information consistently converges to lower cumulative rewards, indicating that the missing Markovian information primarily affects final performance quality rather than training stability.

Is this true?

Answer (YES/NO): NO